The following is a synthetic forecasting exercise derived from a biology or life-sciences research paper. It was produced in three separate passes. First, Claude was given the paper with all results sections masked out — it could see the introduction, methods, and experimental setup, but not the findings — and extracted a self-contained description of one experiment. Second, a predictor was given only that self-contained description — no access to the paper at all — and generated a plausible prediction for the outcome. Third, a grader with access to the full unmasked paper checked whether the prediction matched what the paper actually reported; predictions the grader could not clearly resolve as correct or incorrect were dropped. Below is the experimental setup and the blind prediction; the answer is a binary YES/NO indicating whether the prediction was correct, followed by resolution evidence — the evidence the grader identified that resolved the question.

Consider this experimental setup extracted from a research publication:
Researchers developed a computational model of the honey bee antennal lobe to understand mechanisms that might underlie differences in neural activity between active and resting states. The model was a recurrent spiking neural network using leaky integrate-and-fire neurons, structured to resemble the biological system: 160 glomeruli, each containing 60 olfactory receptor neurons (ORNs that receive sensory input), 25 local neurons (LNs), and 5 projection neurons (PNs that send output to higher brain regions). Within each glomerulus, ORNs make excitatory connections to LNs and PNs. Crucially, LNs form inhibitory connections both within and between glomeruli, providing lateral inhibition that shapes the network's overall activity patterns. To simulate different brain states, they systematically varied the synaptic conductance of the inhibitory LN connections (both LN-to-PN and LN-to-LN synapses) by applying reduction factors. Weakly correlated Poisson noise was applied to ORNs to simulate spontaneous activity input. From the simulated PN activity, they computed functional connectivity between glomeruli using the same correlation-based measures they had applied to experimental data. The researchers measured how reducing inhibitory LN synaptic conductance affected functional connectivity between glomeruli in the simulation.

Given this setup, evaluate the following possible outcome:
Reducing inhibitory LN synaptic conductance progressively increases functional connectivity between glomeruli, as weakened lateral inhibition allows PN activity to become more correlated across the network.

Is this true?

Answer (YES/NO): YES